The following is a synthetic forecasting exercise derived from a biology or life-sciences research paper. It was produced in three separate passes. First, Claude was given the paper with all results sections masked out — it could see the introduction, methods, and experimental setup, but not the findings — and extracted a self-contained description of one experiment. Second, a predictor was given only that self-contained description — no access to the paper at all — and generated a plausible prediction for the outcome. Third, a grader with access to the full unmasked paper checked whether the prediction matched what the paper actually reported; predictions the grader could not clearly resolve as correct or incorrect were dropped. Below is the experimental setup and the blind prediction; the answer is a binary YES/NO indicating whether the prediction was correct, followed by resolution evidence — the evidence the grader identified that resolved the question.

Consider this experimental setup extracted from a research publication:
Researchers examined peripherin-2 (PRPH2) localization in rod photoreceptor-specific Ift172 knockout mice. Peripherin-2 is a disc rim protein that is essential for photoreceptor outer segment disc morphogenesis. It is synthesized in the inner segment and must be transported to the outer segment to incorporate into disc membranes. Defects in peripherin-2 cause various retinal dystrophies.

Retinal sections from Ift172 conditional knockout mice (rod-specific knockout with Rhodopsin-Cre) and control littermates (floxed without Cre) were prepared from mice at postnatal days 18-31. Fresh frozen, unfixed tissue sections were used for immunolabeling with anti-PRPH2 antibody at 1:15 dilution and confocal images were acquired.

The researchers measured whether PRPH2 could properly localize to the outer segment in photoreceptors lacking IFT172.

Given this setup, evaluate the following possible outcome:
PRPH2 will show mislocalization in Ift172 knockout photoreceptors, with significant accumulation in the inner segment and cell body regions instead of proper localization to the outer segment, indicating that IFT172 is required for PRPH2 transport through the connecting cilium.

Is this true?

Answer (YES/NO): NO